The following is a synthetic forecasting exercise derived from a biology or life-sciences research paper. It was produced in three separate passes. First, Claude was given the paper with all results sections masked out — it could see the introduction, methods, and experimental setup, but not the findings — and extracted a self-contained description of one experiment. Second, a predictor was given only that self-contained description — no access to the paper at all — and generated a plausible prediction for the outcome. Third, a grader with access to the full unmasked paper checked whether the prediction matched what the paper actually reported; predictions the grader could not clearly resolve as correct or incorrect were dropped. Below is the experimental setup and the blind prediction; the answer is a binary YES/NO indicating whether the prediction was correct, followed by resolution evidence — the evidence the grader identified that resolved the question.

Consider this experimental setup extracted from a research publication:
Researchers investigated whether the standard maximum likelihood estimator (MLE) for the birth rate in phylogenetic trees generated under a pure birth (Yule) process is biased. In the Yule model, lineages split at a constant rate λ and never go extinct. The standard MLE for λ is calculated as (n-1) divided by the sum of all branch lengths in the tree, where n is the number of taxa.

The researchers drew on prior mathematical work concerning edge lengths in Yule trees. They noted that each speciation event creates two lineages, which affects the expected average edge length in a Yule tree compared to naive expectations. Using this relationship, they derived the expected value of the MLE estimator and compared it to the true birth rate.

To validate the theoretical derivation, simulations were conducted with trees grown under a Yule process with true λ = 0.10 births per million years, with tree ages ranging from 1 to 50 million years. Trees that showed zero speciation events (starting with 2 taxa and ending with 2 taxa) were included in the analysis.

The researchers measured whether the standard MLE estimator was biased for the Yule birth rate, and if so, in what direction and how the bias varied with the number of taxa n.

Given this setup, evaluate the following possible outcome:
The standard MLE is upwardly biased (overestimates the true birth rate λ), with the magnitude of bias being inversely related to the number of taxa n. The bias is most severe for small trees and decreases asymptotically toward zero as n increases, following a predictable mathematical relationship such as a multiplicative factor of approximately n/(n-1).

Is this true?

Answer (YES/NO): NO